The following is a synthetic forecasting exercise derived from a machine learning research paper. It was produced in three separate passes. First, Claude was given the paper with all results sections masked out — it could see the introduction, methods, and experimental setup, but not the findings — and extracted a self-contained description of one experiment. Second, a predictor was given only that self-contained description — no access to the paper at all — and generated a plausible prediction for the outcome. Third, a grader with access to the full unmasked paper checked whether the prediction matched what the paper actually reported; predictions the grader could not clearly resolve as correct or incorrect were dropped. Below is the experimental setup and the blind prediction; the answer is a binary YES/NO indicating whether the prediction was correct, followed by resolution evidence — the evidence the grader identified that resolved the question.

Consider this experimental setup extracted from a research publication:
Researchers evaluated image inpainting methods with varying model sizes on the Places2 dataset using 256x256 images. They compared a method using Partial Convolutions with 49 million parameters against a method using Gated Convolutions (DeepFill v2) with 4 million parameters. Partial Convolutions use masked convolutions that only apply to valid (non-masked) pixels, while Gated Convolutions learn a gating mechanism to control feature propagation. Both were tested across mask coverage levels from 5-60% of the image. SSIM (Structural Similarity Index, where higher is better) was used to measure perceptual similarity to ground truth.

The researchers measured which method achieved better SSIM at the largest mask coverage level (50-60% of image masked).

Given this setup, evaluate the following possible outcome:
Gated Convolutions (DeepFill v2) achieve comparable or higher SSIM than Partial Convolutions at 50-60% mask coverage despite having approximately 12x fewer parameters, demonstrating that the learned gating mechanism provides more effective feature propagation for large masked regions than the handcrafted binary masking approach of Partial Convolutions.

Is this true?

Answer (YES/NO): NO